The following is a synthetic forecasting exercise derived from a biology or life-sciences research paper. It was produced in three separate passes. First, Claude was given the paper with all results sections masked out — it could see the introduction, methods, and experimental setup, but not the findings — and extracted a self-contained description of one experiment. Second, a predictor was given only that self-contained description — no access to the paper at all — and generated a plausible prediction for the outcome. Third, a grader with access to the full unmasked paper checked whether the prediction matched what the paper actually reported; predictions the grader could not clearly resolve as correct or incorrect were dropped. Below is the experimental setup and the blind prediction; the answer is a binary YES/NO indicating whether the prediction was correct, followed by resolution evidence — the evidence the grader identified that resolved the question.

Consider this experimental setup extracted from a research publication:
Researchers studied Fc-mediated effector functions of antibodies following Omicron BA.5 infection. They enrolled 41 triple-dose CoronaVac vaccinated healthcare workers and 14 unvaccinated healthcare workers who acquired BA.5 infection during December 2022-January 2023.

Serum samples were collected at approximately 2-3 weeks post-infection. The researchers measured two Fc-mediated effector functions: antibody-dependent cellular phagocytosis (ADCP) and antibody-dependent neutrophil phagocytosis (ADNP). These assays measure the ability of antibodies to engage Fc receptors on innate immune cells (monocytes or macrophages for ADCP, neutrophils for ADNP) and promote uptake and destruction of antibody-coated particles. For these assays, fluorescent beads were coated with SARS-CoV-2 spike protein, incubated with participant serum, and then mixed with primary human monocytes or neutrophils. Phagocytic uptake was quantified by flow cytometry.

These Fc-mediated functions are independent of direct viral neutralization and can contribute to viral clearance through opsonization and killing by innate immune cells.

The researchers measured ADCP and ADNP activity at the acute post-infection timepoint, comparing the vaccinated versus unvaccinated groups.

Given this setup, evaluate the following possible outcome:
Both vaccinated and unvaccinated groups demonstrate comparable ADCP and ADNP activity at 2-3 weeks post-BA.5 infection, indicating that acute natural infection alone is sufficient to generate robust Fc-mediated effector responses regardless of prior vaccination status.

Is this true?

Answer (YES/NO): NO